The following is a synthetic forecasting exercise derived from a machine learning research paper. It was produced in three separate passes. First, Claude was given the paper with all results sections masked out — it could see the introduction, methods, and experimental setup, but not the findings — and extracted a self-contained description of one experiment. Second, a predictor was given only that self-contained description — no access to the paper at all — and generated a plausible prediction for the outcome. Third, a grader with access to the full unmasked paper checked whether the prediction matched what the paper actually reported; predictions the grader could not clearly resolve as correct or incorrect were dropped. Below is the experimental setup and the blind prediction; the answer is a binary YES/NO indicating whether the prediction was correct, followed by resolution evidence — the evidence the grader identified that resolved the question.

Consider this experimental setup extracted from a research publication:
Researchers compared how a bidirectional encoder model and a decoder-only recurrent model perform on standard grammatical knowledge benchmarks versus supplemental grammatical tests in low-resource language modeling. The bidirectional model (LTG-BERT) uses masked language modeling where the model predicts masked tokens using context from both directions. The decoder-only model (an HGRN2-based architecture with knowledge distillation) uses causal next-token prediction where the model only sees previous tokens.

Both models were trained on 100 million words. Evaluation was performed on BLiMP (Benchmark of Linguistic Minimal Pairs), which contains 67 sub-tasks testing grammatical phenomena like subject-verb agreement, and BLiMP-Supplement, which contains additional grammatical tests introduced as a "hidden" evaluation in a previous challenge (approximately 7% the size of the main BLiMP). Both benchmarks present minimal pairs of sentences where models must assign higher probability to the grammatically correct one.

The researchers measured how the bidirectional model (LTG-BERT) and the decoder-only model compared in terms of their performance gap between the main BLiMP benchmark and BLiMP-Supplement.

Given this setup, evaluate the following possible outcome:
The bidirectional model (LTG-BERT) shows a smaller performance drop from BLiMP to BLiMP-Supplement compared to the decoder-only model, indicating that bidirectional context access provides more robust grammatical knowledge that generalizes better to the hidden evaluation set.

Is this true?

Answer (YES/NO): YES